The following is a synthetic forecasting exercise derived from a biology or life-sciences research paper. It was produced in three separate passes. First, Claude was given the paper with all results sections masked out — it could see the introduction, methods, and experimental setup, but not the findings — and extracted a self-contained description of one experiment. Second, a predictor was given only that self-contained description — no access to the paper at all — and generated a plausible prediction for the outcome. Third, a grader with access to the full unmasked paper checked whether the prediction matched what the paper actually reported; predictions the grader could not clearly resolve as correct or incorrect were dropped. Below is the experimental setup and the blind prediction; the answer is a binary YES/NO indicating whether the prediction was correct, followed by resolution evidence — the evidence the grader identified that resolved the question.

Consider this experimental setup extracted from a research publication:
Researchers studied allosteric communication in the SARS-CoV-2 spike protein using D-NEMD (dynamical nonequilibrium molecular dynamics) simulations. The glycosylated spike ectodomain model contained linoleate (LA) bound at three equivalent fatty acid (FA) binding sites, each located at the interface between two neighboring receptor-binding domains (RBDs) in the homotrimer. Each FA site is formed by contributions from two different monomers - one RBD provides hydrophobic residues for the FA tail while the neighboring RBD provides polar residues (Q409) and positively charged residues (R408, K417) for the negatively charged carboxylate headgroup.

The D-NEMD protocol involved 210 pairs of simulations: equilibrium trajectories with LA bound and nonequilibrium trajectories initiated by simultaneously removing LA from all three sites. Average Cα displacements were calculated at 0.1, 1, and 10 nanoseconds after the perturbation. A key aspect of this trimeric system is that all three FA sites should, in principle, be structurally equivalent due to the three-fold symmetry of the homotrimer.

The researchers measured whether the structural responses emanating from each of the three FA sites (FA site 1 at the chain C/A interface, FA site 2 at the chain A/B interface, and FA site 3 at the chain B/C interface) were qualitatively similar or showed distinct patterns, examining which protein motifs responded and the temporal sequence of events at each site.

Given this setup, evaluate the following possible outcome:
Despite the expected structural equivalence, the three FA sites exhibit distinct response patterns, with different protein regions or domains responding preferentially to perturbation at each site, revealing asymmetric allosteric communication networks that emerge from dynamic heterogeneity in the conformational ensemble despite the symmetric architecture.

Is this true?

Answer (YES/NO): NO